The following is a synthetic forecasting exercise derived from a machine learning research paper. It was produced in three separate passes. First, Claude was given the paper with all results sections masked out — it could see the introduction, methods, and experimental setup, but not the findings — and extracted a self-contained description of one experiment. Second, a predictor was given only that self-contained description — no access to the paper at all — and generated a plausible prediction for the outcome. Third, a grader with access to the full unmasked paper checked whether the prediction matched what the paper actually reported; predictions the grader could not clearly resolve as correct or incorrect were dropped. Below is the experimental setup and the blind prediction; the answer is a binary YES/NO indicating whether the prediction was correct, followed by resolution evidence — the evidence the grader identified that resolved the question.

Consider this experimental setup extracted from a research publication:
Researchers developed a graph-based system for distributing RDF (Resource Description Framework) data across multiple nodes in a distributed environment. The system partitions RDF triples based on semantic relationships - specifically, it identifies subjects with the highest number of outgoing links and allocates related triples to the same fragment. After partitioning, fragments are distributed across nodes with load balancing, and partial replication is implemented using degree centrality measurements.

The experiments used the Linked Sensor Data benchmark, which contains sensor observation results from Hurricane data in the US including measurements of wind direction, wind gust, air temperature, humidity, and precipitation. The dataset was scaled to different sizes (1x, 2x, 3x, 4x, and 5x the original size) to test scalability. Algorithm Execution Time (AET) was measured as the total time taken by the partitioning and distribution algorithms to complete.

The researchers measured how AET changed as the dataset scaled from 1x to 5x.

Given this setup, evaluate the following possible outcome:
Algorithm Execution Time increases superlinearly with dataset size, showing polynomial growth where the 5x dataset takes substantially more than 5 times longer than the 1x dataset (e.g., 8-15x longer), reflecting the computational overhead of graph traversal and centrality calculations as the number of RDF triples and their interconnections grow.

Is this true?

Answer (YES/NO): NO